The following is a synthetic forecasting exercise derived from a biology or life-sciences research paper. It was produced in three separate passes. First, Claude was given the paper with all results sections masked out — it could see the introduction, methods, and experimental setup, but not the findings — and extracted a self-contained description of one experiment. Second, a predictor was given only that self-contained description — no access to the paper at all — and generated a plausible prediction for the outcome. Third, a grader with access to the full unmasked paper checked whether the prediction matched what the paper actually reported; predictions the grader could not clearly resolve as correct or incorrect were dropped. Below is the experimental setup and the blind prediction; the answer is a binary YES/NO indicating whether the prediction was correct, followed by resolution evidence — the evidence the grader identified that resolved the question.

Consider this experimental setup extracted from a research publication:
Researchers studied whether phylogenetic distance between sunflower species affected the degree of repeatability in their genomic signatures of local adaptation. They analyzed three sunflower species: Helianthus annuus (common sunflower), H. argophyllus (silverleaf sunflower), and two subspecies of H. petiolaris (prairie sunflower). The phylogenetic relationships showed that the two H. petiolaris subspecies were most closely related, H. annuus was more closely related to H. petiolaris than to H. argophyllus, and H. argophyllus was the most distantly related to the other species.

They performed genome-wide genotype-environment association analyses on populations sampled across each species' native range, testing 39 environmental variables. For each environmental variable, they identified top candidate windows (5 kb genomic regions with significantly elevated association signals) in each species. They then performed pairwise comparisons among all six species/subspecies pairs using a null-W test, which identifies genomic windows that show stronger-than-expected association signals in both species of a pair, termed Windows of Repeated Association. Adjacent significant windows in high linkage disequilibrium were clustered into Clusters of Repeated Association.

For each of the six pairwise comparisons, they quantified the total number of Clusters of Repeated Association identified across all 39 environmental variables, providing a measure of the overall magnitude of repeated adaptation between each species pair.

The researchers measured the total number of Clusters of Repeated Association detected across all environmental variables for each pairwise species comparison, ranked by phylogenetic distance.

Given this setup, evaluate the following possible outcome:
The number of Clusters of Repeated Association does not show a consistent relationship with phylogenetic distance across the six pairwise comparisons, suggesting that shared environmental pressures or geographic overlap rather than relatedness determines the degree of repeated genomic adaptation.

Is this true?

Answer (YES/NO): NO